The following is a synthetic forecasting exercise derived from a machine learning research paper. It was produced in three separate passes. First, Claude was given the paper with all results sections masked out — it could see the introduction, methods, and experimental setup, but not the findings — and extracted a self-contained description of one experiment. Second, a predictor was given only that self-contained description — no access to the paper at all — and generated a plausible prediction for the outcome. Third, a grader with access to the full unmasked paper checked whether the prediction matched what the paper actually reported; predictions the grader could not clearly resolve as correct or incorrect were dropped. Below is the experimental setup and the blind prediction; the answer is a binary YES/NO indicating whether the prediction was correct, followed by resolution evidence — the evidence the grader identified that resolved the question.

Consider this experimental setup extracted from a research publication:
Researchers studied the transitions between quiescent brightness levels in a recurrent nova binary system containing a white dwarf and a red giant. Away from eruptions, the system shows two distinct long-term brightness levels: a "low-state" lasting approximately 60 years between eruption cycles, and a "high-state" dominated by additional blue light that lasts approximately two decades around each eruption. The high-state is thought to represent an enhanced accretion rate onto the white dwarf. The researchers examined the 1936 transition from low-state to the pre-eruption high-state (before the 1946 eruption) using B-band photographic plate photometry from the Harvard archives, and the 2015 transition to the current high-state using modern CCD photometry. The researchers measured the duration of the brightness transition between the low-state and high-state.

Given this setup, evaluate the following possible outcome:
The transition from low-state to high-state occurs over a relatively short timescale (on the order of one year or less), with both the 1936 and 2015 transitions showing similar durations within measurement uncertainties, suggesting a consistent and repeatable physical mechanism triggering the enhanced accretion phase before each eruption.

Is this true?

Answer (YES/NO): NO